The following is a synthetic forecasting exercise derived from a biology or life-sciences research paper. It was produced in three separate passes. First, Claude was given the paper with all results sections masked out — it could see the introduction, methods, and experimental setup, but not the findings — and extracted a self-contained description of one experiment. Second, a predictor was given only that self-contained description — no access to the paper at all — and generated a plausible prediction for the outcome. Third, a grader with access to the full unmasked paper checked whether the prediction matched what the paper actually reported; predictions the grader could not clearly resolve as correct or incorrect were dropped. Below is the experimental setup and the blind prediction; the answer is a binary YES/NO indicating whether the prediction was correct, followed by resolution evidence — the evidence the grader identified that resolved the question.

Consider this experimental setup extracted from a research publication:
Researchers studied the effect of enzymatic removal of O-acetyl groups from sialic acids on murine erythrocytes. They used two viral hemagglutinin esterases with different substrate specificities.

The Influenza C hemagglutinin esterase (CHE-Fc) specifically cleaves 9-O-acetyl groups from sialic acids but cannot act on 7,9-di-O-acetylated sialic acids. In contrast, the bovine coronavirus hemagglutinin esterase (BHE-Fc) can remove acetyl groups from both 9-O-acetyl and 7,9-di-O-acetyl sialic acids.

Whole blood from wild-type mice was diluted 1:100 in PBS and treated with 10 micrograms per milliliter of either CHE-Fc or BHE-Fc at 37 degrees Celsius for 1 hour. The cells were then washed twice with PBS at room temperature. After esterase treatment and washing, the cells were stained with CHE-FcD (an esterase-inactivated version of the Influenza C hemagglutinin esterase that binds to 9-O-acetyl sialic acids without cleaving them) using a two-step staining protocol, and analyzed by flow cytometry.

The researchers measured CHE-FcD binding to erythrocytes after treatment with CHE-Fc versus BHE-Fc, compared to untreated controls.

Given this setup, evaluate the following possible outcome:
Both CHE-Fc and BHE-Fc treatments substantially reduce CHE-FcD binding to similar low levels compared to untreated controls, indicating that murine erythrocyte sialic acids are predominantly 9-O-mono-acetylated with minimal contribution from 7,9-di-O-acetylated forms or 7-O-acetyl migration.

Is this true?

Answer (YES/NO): NO